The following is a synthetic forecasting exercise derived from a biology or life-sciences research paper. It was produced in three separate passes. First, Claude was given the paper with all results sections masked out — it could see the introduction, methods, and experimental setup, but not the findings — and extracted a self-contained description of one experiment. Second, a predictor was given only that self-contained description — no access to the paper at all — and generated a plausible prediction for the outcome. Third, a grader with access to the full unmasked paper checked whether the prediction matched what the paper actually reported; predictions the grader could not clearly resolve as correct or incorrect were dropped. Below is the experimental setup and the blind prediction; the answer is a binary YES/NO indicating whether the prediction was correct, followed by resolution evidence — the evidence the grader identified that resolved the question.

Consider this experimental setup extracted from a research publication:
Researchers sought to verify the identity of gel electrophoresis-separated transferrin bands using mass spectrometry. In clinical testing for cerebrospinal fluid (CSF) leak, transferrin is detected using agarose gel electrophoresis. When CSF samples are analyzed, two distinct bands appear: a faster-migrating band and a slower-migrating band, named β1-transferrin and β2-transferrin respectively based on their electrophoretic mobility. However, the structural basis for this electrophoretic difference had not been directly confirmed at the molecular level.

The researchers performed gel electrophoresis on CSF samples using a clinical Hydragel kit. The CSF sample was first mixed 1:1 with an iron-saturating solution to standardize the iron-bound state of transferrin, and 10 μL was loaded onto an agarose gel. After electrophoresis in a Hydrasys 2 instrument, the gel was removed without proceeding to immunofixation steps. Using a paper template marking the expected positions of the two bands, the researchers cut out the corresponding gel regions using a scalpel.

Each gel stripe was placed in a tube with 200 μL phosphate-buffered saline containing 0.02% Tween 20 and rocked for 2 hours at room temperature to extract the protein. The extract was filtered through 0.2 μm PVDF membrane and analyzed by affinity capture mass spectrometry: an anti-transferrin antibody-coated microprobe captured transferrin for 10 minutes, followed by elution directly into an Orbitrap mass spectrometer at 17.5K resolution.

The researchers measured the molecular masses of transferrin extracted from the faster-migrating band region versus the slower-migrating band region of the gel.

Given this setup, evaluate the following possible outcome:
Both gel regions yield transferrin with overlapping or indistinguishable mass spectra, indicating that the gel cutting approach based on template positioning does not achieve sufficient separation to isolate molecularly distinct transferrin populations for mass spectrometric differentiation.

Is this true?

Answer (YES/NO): NO